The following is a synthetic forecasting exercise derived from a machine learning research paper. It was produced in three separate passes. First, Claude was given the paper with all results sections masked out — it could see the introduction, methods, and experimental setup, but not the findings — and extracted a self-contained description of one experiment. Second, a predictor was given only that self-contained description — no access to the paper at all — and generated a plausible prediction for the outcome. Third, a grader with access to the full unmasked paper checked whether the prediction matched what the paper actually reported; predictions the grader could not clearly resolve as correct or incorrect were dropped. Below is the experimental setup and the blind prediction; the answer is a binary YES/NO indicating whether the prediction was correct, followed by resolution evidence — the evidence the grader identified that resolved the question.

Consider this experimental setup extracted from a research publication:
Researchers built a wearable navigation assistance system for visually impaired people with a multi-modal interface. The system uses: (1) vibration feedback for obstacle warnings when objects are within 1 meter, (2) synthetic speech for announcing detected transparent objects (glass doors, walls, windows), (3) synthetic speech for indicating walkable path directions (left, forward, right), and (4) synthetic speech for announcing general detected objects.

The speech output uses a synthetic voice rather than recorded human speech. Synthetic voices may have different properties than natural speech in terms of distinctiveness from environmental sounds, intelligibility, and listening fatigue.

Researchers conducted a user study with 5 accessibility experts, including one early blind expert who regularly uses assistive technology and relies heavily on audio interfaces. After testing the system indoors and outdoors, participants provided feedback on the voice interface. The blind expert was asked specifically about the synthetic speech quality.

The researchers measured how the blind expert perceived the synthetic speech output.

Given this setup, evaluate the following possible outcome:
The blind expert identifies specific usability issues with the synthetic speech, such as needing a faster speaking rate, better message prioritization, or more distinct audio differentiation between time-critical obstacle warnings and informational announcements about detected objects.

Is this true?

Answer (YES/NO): NO